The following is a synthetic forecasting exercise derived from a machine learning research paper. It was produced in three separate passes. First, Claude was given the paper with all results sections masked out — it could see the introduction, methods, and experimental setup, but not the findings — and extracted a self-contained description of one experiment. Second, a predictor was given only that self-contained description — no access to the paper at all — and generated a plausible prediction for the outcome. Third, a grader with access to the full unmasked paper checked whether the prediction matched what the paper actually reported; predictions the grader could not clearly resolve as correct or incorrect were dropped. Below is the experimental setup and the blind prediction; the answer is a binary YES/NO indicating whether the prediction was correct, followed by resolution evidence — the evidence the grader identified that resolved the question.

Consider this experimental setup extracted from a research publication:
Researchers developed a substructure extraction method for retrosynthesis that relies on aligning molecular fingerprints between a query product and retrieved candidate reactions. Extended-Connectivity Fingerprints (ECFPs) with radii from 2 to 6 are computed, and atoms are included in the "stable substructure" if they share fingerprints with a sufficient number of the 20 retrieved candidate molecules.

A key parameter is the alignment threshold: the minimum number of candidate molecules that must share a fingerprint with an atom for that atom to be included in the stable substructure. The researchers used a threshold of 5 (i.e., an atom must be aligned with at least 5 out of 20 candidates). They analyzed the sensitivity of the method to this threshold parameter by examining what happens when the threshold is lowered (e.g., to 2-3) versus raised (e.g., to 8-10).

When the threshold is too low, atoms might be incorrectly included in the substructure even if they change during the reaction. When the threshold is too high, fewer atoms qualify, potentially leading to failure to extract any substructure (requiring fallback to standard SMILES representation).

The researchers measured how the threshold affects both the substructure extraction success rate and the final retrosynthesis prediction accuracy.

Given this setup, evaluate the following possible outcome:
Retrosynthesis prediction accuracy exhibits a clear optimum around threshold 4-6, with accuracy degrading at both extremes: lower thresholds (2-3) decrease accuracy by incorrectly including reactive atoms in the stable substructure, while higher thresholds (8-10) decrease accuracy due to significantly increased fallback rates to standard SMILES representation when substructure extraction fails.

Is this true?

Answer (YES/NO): NO